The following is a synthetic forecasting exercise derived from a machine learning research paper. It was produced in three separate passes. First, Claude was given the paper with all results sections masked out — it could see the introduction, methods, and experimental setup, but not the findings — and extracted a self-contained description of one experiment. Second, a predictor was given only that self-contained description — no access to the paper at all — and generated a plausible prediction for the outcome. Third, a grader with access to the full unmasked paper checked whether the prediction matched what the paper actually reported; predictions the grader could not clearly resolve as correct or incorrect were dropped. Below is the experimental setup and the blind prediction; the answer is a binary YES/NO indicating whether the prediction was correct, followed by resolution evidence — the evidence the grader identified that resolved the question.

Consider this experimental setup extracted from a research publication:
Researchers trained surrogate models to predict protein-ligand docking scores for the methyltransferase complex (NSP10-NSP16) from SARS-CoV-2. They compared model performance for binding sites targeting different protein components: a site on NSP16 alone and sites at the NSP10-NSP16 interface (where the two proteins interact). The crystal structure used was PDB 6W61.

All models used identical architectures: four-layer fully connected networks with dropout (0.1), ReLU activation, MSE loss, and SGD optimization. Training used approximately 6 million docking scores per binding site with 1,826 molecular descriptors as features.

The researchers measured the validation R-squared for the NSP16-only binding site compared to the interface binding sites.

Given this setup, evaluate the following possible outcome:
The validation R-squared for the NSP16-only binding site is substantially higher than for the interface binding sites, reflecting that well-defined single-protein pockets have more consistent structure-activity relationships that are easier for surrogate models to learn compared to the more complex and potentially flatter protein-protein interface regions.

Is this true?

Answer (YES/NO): NO